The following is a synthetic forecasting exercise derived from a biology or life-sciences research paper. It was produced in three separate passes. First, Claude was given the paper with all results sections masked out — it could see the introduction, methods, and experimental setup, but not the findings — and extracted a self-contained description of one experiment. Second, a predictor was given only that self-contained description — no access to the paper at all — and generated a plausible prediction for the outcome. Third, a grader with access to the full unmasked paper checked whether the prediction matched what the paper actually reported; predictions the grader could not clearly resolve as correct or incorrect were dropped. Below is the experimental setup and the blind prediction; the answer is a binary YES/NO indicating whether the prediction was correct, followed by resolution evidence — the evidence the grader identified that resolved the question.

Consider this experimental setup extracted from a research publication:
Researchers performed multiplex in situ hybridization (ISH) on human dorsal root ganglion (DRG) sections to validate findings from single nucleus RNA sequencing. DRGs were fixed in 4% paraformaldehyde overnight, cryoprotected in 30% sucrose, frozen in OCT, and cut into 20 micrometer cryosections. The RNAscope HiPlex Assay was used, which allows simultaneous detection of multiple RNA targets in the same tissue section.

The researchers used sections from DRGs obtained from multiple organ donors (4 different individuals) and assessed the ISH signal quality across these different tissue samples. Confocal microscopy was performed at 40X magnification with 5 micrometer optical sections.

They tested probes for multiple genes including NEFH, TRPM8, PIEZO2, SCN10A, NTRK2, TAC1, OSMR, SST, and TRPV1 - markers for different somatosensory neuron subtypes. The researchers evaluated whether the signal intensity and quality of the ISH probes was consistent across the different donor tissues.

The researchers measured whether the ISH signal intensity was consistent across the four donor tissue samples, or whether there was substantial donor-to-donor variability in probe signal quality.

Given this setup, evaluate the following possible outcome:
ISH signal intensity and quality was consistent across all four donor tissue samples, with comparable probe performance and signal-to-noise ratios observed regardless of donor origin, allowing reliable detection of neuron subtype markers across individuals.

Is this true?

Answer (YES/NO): NO